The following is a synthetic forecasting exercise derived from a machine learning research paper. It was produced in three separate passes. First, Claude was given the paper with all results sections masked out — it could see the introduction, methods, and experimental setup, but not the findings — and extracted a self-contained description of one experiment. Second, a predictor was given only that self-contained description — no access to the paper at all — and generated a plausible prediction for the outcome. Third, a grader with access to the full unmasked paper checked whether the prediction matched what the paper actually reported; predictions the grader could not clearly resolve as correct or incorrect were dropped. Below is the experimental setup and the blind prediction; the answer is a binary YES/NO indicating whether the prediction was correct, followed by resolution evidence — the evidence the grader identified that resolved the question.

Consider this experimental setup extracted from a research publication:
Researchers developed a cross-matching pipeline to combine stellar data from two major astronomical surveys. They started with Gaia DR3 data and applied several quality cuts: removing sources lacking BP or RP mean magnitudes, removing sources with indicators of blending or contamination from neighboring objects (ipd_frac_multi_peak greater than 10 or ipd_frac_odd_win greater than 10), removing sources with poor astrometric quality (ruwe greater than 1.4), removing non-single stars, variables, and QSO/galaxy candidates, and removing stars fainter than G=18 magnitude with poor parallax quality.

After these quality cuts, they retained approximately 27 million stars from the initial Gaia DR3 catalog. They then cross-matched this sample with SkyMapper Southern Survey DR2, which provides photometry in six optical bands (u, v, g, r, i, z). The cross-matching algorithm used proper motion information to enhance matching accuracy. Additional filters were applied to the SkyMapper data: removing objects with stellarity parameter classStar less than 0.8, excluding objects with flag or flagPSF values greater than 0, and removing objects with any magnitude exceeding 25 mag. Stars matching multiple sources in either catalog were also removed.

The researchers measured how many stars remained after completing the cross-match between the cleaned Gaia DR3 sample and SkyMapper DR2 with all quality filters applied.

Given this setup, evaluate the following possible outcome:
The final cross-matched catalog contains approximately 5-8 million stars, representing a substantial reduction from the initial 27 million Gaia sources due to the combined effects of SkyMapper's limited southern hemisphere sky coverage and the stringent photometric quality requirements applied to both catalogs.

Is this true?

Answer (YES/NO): NO